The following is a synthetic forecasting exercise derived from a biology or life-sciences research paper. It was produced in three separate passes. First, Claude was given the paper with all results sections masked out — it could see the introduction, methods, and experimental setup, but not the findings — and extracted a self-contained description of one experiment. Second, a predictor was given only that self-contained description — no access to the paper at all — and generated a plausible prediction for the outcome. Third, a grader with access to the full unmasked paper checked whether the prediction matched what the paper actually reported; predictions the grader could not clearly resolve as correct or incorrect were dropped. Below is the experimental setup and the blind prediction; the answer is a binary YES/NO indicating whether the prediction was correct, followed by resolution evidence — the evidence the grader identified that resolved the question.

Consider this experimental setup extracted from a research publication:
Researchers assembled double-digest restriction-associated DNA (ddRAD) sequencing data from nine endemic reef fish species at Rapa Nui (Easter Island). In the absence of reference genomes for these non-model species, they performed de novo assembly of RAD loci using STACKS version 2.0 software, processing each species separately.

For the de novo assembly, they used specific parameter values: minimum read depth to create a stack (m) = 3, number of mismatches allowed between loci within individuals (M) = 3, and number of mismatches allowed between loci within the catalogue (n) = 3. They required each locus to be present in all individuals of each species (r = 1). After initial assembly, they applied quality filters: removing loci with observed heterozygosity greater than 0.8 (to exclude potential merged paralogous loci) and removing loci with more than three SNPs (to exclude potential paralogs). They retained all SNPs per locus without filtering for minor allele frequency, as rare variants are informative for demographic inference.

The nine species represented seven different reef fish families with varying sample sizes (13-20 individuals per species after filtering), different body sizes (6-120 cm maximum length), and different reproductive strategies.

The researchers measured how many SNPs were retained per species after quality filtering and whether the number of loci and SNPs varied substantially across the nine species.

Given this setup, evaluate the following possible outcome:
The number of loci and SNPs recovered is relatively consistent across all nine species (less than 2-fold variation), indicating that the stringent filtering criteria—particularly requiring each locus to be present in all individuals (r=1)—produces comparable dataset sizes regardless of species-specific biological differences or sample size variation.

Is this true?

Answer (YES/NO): NO